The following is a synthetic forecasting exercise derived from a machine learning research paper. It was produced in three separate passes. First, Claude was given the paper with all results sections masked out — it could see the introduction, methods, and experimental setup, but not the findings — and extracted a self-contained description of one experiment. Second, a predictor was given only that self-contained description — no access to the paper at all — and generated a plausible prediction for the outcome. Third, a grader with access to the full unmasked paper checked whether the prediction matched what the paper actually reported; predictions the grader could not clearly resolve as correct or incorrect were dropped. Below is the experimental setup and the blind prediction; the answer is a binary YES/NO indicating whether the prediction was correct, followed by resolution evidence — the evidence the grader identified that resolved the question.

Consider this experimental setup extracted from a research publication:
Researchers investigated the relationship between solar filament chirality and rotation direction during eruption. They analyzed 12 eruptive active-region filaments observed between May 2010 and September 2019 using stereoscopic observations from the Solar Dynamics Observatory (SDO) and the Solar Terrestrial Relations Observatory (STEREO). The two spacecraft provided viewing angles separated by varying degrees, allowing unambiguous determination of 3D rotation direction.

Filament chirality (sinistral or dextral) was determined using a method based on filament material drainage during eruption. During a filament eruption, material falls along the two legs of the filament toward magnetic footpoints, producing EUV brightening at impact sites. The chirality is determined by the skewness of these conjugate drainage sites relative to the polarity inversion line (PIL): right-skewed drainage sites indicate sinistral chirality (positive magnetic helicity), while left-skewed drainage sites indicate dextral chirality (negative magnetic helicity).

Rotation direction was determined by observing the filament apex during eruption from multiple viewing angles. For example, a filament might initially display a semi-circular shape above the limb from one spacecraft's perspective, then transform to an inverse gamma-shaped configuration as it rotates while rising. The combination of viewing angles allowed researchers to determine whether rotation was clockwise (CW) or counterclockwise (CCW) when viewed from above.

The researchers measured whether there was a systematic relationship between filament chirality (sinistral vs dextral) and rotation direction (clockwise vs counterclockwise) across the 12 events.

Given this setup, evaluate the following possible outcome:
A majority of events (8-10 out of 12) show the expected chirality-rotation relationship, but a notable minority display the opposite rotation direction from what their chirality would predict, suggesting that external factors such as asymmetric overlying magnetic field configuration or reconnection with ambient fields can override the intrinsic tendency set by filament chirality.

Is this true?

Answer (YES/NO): NO